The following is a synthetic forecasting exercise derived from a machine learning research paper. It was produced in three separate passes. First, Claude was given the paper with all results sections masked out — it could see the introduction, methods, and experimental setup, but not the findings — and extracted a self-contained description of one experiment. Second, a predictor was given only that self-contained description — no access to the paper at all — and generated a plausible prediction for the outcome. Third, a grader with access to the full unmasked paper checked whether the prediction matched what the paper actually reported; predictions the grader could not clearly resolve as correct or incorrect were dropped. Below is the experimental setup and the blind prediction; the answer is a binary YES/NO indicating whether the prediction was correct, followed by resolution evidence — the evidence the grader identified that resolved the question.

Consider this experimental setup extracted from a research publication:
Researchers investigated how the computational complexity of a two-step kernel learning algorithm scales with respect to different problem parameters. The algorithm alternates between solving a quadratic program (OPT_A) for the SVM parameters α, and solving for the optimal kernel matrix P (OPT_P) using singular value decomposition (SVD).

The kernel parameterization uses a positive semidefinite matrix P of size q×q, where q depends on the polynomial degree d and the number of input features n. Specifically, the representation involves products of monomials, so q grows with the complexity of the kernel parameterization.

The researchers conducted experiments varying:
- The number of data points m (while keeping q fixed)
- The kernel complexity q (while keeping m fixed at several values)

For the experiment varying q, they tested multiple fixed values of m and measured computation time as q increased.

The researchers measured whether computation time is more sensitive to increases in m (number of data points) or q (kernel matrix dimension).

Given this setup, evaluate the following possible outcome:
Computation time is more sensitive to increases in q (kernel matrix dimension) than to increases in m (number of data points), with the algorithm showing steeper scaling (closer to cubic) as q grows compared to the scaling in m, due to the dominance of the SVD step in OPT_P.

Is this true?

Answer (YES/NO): NO